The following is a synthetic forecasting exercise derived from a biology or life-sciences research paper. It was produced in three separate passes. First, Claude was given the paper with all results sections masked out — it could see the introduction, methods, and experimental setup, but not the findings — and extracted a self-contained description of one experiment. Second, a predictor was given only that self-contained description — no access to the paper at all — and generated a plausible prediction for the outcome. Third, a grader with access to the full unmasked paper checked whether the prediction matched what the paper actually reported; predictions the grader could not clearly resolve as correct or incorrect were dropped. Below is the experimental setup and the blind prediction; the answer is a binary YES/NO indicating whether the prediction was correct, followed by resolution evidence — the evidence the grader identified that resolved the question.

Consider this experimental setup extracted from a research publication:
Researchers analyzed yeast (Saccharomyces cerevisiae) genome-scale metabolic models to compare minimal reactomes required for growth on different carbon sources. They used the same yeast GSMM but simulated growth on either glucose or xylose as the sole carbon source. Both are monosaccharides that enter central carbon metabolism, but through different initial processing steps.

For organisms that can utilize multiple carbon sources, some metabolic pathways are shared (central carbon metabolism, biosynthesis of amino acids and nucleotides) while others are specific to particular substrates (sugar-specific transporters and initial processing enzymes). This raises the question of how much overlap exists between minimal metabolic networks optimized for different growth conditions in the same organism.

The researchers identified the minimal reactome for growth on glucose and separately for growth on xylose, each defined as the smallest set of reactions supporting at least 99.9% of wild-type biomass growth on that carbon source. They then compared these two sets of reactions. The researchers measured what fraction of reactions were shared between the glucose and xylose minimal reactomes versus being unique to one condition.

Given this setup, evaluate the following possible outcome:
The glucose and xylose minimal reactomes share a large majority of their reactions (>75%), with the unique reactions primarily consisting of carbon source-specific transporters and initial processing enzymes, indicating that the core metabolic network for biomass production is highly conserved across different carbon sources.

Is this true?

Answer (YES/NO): YES